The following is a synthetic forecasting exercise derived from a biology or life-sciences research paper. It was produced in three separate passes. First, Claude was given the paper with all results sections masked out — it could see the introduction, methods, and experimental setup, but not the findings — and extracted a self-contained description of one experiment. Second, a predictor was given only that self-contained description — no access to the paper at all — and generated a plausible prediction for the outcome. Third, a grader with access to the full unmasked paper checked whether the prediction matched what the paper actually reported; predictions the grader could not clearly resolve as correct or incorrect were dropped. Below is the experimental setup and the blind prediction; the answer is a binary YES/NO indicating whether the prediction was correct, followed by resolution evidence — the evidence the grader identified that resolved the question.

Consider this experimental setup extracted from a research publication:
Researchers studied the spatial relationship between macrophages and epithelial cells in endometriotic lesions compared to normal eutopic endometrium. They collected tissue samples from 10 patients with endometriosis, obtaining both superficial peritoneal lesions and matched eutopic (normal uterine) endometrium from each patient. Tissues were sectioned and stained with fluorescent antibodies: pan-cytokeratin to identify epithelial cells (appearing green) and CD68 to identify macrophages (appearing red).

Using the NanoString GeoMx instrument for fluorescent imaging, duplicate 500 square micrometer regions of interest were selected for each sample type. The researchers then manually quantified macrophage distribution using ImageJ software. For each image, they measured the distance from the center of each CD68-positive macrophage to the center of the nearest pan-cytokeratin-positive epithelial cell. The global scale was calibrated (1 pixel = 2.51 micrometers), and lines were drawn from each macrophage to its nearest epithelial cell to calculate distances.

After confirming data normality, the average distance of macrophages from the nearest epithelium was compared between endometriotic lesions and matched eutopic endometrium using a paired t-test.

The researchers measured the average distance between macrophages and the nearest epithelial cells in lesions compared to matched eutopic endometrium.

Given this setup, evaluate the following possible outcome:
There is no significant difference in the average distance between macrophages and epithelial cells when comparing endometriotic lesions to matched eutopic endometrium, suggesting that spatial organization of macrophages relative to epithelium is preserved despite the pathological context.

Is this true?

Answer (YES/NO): YES